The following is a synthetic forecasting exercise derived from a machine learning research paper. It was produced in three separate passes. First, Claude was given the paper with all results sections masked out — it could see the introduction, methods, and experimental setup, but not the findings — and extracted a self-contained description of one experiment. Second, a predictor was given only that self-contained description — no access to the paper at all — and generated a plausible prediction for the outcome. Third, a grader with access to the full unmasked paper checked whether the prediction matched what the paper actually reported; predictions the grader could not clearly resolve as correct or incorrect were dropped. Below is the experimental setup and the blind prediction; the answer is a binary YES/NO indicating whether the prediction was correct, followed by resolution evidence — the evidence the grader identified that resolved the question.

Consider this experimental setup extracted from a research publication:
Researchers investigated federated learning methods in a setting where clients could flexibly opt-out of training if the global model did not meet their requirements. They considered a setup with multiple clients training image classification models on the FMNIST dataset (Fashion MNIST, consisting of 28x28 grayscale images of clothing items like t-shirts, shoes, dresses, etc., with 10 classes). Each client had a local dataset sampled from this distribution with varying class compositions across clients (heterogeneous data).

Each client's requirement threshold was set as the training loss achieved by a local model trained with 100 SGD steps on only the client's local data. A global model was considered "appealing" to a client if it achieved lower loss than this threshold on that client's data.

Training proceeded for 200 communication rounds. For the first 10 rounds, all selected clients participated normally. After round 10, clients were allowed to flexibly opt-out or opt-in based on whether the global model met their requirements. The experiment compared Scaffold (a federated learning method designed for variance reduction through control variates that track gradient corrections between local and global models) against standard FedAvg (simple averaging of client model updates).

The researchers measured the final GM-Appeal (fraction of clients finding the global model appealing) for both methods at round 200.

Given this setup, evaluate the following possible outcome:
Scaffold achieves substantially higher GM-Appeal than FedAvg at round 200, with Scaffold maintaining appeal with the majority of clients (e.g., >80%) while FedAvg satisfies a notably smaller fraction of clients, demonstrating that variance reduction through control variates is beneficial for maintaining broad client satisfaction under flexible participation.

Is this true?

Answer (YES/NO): NO